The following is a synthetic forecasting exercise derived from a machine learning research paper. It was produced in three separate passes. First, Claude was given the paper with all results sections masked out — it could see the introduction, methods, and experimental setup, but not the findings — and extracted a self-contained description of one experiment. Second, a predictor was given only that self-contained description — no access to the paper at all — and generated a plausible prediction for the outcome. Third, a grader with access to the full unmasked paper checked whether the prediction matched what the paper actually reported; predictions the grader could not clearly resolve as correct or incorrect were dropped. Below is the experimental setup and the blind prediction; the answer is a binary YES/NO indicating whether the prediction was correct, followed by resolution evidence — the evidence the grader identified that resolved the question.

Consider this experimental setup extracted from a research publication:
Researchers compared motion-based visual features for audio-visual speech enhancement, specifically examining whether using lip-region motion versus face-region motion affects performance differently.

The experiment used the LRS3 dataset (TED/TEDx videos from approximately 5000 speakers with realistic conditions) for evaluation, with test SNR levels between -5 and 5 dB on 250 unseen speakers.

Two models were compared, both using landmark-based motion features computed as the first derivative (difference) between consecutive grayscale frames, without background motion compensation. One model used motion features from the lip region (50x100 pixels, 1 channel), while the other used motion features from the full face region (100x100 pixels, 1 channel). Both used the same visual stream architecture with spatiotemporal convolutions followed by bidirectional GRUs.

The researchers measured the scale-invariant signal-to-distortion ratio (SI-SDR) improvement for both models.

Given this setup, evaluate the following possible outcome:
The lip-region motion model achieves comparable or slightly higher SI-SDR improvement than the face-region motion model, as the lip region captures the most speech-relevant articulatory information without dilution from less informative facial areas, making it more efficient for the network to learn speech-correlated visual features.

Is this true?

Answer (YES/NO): YES